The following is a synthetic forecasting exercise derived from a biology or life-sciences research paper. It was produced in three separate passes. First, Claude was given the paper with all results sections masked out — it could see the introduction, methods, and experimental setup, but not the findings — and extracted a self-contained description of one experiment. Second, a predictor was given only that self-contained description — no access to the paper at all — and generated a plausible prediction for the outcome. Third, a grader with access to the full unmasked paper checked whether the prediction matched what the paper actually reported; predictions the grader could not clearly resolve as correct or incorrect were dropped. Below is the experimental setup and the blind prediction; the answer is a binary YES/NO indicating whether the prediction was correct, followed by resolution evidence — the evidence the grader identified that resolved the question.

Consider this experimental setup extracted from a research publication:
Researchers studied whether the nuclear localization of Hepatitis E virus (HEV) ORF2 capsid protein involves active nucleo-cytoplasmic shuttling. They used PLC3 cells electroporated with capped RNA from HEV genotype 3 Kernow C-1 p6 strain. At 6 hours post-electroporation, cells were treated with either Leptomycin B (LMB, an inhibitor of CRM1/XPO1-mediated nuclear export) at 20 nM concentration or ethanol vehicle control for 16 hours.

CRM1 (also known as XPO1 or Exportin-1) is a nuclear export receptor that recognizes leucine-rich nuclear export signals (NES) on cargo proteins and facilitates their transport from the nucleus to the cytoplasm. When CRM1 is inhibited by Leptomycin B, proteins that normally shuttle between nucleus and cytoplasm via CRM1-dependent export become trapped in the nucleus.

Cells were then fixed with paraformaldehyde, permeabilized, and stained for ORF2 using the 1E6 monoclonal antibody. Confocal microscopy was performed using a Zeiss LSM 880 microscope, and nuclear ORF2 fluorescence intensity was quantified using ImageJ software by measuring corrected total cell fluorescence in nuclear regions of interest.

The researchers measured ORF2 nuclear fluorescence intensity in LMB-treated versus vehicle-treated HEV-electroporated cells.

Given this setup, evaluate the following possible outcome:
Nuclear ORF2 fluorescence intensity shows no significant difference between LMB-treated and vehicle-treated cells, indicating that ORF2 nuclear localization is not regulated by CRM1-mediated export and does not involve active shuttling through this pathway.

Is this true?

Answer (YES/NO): NO